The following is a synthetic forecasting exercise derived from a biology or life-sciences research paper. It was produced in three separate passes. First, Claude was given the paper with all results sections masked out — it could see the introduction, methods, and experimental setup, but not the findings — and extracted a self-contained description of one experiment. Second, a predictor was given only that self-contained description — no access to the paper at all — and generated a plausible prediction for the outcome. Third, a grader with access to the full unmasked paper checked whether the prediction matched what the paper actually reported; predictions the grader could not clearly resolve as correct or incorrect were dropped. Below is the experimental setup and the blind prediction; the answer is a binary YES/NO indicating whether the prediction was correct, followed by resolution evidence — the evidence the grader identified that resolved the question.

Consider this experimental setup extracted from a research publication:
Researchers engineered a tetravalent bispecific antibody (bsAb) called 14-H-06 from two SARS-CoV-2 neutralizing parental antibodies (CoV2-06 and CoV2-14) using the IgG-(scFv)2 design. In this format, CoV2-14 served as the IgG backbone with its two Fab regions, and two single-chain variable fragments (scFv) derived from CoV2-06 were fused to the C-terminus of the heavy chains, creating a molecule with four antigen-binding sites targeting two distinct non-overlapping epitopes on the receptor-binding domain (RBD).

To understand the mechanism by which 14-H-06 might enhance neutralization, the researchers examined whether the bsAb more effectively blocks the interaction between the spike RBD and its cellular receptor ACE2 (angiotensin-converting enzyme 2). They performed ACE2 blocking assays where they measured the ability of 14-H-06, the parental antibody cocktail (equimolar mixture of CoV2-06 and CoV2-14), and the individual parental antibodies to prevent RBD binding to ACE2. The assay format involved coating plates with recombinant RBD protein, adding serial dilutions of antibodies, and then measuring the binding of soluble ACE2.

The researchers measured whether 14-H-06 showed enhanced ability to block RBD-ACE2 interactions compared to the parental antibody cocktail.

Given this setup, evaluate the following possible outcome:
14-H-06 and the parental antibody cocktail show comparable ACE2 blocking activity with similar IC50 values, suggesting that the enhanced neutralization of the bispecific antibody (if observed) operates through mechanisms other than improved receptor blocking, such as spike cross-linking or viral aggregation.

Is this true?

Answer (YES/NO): YES